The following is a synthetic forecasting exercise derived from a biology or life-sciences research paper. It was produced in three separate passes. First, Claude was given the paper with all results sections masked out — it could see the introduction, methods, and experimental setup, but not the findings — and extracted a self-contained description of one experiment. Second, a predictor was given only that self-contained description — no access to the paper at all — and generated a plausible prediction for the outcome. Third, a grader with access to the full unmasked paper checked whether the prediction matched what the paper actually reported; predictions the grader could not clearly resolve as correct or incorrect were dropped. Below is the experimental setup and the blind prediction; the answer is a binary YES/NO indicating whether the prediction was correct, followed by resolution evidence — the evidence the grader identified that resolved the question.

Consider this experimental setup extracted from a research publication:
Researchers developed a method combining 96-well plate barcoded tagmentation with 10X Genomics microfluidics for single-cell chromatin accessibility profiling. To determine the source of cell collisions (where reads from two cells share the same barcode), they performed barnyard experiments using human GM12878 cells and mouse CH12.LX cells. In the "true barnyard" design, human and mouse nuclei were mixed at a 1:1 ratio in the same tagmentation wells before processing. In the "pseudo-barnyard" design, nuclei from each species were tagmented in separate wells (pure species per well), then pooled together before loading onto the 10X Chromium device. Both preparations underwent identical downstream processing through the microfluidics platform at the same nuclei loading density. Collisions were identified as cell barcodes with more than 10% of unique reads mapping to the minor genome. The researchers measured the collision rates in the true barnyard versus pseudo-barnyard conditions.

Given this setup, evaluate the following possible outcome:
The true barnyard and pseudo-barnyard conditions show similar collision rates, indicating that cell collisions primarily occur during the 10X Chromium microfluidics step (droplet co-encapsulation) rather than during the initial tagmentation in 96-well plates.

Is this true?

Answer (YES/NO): NO